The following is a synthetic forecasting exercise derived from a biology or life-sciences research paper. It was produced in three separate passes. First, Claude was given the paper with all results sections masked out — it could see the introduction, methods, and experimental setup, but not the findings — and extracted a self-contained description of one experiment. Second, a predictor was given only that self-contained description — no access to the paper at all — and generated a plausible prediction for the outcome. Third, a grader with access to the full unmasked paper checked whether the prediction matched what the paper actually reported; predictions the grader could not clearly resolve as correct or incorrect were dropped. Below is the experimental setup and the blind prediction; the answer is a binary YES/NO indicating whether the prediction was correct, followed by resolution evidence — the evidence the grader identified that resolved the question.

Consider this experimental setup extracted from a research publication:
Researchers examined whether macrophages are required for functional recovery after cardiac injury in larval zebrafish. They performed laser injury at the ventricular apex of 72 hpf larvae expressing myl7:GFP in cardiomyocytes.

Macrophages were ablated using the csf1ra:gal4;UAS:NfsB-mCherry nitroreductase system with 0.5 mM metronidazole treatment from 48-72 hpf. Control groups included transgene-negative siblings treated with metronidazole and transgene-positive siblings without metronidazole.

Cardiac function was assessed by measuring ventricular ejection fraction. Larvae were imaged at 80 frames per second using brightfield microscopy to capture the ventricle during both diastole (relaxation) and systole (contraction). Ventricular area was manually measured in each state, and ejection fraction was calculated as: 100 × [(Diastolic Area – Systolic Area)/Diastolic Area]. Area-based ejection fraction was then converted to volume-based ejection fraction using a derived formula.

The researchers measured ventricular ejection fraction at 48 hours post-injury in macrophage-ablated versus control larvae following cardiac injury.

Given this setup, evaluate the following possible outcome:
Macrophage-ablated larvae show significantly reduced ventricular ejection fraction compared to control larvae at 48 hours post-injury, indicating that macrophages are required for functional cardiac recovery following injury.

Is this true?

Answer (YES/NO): NO